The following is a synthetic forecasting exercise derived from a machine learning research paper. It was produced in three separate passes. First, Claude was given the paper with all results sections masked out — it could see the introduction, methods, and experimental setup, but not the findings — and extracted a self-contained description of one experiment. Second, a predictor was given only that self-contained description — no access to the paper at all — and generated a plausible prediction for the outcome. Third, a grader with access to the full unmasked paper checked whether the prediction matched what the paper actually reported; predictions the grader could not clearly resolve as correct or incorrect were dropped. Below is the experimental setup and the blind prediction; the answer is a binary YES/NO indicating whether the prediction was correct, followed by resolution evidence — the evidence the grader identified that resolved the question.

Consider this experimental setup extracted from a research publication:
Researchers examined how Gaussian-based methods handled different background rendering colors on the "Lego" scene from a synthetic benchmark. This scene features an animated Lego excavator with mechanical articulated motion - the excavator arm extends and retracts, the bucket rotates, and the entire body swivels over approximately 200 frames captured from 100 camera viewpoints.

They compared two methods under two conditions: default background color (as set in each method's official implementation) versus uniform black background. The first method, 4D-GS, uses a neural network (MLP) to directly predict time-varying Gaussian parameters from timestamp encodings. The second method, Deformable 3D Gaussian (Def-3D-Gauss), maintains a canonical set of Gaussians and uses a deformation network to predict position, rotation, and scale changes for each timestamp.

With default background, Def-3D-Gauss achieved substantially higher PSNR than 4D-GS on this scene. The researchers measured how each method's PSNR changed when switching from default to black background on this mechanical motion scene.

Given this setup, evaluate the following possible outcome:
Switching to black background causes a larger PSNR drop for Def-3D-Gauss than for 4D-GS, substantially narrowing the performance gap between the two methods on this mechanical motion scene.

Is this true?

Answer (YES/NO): YES